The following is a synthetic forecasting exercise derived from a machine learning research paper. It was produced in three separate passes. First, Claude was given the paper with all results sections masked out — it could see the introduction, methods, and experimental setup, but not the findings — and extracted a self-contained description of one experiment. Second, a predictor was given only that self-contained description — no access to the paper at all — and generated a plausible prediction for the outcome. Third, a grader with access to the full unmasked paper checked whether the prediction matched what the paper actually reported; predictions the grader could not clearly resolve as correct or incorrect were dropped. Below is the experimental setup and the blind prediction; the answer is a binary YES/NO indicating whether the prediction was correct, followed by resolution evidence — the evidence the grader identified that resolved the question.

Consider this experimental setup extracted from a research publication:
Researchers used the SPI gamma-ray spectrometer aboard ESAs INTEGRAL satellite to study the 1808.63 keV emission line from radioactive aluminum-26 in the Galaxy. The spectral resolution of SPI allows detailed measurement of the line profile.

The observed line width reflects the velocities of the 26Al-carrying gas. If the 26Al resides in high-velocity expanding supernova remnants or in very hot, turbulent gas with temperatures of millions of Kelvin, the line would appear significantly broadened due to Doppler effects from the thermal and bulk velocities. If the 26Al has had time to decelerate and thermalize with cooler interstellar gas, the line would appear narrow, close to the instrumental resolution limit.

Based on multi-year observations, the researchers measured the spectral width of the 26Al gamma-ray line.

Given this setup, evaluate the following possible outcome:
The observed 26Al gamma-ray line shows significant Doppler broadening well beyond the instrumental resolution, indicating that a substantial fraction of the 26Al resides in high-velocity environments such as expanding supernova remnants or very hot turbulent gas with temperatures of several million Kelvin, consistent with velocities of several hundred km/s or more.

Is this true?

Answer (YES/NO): NO